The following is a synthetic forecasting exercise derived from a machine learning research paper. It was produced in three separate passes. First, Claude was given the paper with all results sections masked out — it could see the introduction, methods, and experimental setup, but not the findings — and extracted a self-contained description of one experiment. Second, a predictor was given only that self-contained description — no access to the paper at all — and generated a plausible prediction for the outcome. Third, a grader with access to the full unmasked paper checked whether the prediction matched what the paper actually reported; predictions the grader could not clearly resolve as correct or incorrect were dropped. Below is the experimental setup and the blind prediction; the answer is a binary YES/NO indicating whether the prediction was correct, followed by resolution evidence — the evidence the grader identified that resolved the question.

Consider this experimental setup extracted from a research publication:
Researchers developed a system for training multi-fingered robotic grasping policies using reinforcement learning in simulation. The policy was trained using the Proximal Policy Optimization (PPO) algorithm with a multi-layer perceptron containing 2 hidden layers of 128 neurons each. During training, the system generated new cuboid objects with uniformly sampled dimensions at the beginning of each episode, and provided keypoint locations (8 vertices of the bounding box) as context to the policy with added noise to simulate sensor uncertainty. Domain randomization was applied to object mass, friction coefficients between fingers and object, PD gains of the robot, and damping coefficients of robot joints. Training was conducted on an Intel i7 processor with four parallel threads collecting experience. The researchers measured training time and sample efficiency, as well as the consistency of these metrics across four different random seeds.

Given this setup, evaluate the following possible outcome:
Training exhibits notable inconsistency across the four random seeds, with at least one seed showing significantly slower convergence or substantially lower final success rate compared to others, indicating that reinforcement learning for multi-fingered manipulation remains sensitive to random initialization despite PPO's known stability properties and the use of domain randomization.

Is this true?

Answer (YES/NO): NO